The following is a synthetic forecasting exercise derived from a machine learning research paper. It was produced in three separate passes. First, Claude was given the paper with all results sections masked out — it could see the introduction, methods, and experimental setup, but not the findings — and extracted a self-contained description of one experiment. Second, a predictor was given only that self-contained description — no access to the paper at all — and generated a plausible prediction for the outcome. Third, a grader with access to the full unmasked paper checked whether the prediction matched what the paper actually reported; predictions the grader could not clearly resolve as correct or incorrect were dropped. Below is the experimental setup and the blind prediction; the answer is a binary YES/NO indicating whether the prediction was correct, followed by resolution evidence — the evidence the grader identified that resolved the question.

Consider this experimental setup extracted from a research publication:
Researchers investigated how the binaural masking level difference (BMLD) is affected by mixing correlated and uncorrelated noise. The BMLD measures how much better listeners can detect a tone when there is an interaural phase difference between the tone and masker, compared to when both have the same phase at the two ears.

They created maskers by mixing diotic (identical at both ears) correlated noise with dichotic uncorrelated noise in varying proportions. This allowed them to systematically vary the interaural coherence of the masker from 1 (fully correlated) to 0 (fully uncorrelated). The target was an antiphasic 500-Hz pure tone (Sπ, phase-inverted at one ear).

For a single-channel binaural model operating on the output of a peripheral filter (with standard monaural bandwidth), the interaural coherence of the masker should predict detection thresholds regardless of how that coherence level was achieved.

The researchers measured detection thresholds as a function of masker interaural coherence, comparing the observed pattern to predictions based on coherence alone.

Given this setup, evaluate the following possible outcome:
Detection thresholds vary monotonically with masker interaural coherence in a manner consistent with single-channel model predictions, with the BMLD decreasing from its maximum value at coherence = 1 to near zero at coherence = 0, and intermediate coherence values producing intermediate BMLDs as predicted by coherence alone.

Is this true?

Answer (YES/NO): YES